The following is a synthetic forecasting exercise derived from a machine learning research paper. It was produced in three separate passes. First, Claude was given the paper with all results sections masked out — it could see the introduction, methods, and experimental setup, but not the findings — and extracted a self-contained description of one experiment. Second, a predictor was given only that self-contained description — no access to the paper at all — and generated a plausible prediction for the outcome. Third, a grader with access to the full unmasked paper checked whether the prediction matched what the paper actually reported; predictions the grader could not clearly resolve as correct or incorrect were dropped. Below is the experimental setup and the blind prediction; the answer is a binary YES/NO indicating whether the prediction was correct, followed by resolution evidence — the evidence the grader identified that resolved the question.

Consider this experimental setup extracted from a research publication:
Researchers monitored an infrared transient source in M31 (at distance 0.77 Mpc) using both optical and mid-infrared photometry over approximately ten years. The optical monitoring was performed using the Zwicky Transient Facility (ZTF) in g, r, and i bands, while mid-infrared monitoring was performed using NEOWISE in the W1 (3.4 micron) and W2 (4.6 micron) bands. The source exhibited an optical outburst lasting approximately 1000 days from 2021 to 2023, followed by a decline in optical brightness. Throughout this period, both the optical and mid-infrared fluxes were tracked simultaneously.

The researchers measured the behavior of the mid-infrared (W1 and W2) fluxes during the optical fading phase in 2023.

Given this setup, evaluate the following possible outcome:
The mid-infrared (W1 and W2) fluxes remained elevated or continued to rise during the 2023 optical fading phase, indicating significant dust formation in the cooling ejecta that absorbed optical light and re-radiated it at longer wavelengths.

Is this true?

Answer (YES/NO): YES